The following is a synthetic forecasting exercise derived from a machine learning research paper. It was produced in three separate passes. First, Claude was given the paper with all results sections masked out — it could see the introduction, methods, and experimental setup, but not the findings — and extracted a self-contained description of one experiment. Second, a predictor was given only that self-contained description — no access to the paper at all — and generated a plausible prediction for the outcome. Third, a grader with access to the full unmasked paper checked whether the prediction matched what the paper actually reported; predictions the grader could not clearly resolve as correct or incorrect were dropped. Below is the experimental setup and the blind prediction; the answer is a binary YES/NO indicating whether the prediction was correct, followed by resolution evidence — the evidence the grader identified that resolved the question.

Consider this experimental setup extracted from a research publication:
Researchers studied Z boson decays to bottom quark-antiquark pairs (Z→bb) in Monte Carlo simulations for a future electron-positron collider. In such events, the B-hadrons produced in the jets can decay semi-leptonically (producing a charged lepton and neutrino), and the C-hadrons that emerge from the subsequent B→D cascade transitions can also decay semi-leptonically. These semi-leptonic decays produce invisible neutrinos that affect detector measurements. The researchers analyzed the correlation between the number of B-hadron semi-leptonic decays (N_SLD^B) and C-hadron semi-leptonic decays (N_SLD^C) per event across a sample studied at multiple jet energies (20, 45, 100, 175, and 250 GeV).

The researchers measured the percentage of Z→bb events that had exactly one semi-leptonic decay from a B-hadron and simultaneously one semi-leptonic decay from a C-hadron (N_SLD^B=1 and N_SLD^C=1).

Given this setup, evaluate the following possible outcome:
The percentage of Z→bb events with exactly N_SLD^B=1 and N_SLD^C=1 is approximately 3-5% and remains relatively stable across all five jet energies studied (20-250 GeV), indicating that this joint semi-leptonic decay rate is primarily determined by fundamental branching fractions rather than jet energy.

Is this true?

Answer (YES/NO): NO